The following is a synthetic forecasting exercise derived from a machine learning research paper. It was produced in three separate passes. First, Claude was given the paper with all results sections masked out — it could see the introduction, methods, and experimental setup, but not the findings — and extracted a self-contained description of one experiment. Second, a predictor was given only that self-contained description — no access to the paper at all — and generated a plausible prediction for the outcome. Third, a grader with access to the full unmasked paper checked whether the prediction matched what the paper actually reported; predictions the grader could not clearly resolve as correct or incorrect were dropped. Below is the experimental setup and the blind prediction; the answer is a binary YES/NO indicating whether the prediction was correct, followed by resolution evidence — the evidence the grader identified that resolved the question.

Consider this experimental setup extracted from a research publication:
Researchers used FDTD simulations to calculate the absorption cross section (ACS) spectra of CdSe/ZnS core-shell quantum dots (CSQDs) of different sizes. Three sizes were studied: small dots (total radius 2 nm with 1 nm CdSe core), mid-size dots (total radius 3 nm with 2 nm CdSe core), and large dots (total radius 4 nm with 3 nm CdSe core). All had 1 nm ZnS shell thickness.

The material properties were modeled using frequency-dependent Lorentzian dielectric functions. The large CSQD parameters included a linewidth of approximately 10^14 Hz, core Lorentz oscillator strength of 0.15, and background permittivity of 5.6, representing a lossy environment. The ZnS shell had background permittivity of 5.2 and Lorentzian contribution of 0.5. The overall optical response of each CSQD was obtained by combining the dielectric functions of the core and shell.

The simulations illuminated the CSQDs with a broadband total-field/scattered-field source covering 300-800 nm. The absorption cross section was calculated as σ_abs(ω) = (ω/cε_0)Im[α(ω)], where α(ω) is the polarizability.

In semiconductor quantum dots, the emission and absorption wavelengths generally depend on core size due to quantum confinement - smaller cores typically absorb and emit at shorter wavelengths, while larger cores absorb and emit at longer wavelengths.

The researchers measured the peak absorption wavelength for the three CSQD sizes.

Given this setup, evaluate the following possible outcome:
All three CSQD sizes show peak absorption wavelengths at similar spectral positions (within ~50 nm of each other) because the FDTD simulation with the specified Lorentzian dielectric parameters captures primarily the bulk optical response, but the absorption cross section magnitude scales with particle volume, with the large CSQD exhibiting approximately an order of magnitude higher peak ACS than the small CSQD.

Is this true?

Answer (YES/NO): NO